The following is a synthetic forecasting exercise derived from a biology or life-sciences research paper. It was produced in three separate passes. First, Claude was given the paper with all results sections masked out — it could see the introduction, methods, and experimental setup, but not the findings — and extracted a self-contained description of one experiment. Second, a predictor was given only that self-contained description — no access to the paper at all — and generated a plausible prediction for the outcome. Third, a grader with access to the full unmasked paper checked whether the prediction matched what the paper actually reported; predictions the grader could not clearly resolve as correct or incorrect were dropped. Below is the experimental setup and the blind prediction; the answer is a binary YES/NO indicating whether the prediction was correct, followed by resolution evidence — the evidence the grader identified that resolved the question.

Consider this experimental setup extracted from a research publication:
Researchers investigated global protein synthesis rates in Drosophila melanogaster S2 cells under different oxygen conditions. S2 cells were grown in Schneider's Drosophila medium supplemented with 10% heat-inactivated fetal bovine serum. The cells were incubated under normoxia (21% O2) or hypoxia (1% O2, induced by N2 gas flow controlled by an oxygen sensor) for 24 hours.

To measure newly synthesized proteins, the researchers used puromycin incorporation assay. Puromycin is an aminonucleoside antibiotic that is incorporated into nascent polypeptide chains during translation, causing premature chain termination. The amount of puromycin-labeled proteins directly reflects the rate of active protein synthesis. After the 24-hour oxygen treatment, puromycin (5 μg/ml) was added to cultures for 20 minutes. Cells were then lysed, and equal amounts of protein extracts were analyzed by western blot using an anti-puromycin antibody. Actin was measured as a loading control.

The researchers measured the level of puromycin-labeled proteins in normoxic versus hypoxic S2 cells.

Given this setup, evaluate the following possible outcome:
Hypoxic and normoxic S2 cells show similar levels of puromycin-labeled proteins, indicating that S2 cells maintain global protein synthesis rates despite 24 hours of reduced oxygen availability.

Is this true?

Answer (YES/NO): NO